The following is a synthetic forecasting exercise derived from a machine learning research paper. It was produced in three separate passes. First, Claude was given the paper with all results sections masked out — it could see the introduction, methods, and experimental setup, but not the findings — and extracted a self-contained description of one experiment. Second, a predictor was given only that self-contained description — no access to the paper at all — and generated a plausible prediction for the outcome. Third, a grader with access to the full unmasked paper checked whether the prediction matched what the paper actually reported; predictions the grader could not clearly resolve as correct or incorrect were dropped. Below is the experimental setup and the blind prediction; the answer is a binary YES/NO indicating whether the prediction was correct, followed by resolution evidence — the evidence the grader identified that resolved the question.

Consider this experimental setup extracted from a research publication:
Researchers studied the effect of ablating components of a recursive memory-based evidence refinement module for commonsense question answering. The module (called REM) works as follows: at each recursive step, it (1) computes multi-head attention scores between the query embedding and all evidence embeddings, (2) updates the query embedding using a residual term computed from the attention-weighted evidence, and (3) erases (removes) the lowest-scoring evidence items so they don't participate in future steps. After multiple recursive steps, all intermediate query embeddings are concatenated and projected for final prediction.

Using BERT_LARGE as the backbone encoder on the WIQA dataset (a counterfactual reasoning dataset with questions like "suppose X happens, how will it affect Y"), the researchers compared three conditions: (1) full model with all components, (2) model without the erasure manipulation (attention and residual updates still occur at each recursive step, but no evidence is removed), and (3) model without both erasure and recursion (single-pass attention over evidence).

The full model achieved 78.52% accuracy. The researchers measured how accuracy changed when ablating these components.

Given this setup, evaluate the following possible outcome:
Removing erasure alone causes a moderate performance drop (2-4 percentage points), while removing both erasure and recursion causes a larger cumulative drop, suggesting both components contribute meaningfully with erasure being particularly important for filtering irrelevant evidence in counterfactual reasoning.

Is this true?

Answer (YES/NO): NO